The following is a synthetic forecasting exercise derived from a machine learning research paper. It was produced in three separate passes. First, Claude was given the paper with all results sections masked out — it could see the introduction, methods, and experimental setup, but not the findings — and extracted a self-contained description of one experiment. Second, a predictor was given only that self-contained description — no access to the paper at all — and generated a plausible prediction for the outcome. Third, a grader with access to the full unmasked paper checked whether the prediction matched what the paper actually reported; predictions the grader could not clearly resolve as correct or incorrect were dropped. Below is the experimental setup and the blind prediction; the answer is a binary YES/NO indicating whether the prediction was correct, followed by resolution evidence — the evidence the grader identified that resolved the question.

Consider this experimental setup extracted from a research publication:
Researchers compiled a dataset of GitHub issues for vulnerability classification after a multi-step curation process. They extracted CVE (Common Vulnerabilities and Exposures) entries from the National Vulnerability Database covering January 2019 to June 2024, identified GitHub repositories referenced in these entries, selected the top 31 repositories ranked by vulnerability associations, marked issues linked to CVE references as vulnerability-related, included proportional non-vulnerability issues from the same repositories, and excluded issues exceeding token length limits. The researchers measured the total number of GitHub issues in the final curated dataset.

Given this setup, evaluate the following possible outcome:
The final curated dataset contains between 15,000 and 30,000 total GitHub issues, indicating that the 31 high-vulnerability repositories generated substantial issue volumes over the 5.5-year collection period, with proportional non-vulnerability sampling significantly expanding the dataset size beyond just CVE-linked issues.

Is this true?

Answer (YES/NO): NO